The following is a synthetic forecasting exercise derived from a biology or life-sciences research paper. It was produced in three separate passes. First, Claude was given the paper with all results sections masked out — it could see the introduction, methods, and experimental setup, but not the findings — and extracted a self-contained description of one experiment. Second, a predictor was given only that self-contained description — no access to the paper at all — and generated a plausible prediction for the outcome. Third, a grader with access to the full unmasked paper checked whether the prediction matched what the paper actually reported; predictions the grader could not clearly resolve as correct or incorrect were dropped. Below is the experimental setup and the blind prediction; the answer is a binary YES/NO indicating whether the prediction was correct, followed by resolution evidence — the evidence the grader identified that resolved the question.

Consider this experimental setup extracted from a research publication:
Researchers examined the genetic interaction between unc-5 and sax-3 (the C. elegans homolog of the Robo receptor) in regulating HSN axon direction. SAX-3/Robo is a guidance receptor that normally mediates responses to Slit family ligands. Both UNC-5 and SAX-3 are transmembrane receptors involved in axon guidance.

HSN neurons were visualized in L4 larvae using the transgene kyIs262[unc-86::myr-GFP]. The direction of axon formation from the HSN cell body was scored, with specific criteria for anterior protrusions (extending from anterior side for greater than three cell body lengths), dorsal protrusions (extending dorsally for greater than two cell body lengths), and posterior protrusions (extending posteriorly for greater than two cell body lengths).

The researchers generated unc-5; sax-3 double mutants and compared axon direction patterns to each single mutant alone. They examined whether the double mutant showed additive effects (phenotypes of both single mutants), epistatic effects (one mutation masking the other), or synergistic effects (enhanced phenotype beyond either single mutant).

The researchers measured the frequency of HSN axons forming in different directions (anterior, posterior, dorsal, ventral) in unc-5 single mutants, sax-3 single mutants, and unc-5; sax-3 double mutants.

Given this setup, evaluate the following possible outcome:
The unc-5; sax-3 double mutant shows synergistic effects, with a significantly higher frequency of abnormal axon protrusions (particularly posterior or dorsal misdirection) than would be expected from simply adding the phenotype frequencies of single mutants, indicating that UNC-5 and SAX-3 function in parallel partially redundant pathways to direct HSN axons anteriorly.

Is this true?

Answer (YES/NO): NO